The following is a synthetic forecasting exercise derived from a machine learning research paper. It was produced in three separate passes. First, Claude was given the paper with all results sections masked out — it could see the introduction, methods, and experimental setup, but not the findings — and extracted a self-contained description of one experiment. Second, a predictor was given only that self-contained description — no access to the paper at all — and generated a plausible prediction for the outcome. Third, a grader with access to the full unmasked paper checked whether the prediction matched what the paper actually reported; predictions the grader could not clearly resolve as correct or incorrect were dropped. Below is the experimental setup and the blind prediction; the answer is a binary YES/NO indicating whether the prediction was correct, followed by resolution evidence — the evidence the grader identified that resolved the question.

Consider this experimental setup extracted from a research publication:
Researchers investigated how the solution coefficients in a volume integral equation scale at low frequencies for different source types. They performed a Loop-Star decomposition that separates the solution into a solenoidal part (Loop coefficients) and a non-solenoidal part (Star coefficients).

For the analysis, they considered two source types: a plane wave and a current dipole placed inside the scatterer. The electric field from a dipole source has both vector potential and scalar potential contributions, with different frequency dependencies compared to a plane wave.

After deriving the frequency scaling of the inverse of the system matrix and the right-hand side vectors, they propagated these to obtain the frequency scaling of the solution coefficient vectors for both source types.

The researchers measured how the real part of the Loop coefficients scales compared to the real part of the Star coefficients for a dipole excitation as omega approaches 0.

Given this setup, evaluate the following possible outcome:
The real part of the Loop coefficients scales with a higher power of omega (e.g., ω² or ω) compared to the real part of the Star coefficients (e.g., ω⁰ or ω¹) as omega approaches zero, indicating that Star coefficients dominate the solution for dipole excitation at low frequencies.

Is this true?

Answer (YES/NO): YES